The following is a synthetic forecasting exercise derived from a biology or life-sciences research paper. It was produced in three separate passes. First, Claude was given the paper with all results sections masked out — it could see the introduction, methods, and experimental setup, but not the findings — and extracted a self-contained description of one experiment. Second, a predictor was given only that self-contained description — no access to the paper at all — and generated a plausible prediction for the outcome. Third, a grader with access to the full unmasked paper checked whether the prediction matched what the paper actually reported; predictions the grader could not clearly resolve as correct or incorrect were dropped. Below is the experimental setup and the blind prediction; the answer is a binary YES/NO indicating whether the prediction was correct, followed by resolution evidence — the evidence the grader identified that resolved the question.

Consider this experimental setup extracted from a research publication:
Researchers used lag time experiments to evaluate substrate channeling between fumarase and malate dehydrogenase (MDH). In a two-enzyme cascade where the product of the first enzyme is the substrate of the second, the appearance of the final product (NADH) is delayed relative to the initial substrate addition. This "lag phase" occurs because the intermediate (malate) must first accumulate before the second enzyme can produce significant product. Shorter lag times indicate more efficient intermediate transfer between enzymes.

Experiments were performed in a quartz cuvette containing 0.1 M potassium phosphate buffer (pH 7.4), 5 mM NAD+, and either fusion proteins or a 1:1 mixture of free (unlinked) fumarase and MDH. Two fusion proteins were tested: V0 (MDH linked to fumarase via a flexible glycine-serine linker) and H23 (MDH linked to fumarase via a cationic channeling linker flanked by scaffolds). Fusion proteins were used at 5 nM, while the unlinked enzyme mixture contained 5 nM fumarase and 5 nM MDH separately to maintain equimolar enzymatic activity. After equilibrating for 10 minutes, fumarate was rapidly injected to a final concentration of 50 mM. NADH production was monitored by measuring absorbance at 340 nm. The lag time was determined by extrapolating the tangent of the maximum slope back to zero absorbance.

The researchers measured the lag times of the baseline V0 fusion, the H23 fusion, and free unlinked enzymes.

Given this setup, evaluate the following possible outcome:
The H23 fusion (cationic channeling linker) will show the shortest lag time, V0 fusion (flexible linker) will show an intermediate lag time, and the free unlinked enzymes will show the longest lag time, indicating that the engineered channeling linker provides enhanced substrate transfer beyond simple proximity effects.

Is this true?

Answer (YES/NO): NO